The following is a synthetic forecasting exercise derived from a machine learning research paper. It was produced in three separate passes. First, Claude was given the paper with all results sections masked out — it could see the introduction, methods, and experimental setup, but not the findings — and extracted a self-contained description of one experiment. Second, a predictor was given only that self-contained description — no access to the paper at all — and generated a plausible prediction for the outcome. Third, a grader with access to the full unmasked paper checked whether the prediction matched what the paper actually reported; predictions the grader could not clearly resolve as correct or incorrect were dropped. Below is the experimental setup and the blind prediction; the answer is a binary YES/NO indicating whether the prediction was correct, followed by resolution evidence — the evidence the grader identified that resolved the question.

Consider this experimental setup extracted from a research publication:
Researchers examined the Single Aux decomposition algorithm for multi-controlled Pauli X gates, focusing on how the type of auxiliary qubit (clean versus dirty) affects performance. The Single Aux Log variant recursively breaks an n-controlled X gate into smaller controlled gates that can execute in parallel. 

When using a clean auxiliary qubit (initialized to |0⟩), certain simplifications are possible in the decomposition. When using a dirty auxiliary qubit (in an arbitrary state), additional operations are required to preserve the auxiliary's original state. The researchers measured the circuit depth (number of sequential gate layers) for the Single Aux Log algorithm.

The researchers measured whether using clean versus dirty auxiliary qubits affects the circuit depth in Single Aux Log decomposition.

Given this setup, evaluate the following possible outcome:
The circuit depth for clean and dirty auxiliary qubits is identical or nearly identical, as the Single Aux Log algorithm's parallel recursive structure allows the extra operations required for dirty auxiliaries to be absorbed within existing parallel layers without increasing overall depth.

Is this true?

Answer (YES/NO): NO